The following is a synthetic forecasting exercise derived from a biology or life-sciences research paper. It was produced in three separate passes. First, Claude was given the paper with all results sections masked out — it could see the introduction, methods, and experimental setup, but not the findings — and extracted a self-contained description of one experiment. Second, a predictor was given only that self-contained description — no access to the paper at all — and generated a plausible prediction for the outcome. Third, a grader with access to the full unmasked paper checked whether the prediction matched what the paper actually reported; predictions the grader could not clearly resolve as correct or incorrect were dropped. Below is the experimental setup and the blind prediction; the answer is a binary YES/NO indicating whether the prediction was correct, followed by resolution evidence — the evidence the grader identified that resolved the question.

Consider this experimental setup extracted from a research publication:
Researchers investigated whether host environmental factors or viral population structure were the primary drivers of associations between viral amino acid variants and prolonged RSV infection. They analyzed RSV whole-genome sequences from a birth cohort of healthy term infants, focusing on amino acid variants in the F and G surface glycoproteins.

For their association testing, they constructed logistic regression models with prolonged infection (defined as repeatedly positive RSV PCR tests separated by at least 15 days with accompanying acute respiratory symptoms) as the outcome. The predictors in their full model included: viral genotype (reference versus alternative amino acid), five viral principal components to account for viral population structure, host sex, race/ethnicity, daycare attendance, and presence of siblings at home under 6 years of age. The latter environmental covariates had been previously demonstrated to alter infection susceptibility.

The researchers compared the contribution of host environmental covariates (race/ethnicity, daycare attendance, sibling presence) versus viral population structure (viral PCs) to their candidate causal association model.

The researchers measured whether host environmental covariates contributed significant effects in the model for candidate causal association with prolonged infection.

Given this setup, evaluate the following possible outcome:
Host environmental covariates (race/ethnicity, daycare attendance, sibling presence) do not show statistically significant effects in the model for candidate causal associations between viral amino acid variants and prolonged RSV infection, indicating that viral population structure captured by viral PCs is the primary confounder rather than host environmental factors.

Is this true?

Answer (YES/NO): YES